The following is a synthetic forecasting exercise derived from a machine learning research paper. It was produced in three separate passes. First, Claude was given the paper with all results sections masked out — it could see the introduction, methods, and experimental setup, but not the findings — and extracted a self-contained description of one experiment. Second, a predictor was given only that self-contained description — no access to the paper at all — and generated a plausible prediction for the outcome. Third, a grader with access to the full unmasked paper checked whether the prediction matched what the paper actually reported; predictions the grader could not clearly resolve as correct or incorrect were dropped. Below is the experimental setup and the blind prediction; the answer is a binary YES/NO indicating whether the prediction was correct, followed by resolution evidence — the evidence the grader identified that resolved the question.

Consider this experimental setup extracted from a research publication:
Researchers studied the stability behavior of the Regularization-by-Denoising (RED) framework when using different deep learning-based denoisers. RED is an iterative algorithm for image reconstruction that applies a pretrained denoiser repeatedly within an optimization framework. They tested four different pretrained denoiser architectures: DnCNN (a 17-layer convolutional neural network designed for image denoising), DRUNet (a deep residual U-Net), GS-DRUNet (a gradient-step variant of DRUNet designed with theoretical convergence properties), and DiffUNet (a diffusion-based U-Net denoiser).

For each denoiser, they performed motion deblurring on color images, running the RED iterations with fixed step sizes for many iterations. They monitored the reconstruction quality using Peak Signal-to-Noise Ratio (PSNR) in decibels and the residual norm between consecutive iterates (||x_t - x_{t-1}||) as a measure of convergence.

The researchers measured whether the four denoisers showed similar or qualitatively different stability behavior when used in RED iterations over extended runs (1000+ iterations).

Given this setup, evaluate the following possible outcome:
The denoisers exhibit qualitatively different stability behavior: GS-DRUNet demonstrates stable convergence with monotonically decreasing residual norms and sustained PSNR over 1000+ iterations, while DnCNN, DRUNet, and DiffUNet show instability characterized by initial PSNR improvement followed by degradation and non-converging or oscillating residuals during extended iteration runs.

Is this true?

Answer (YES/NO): NO